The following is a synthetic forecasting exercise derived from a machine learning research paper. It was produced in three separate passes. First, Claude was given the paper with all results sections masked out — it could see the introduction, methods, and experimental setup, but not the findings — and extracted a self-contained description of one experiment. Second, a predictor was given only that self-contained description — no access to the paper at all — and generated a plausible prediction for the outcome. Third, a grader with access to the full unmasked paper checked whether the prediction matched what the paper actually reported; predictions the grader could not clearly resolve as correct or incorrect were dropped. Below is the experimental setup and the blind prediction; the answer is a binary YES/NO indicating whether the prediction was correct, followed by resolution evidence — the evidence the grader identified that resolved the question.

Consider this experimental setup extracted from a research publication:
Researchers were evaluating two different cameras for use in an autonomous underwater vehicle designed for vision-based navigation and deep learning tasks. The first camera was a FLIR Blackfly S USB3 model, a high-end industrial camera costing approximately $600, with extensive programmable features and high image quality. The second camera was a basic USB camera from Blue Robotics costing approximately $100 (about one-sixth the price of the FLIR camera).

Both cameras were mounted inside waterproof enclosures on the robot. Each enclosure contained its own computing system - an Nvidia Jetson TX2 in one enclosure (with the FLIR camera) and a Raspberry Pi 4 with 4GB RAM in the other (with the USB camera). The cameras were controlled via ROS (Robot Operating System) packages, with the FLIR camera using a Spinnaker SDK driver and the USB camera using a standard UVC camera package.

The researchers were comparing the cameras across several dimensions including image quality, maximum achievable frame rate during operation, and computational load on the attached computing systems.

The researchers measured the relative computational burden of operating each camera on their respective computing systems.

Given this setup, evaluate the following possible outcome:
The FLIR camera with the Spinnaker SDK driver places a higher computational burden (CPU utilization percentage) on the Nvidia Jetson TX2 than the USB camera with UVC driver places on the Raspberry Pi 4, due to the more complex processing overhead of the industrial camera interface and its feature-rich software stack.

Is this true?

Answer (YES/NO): YES